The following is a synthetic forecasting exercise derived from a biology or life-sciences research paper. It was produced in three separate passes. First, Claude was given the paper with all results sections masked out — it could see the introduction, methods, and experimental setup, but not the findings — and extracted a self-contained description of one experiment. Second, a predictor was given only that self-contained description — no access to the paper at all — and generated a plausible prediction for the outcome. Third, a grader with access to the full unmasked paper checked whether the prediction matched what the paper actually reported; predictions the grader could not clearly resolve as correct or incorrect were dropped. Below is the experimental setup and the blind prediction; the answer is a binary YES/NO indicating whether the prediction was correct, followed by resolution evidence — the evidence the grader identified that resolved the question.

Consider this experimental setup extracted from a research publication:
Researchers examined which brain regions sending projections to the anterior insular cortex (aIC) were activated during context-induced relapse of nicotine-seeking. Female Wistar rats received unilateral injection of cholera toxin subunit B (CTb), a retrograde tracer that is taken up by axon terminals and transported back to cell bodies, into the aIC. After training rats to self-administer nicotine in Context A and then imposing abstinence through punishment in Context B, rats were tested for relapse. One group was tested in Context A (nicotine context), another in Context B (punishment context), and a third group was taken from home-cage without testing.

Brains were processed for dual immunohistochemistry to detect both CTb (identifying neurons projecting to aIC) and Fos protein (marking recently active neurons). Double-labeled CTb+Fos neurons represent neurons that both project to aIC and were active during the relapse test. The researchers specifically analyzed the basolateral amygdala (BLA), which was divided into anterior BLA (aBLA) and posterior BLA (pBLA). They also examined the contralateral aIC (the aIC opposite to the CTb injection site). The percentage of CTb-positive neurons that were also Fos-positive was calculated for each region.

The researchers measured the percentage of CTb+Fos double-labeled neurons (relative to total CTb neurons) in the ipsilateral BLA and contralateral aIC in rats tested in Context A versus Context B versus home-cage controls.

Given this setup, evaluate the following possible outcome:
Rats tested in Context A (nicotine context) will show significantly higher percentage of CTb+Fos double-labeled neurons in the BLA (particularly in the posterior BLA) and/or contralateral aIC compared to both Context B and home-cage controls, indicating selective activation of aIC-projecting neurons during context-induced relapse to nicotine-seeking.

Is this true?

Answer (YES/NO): NO